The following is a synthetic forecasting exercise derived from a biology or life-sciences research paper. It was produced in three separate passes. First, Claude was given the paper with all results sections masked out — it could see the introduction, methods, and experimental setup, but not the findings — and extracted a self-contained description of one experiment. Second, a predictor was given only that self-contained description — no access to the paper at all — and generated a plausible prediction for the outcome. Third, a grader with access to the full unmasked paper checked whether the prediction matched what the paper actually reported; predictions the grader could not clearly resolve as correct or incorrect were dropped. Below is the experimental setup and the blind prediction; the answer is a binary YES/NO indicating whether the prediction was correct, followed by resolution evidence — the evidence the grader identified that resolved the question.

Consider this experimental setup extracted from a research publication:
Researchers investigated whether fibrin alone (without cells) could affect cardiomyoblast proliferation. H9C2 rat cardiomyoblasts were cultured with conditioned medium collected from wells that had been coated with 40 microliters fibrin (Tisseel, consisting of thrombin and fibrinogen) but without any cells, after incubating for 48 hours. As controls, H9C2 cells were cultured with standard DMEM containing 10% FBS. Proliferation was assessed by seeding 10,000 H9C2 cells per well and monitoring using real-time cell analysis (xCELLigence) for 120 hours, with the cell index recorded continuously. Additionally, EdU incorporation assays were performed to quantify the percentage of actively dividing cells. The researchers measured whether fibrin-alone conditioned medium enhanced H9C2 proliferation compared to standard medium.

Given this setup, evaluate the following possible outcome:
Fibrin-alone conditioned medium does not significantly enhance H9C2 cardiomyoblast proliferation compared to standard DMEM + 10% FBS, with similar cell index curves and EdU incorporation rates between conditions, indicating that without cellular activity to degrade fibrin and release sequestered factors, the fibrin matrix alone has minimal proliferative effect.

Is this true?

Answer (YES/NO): NO